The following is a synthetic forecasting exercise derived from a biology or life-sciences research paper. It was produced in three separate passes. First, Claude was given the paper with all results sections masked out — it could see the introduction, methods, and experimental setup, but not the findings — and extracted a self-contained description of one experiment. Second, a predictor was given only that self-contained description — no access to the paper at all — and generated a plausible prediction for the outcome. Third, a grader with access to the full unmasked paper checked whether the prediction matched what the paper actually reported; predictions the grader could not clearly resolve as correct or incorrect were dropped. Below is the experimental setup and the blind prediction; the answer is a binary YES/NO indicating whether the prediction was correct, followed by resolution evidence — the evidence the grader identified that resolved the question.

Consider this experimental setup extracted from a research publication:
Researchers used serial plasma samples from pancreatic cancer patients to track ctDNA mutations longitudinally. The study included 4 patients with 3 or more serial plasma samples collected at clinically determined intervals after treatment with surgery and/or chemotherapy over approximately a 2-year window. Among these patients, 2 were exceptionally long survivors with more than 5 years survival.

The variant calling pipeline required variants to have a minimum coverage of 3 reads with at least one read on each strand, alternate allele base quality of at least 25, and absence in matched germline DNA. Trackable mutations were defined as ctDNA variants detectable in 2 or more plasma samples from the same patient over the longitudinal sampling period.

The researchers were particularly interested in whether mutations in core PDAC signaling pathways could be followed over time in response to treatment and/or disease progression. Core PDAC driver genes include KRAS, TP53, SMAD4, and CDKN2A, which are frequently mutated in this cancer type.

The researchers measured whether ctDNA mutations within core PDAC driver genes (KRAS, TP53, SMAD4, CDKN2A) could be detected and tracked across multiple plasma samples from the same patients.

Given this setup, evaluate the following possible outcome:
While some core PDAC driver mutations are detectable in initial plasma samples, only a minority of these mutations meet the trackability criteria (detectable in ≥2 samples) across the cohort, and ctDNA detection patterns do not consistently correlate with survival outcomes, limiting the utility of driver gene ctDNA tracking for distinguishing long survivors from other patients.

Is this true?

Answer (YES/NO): NO